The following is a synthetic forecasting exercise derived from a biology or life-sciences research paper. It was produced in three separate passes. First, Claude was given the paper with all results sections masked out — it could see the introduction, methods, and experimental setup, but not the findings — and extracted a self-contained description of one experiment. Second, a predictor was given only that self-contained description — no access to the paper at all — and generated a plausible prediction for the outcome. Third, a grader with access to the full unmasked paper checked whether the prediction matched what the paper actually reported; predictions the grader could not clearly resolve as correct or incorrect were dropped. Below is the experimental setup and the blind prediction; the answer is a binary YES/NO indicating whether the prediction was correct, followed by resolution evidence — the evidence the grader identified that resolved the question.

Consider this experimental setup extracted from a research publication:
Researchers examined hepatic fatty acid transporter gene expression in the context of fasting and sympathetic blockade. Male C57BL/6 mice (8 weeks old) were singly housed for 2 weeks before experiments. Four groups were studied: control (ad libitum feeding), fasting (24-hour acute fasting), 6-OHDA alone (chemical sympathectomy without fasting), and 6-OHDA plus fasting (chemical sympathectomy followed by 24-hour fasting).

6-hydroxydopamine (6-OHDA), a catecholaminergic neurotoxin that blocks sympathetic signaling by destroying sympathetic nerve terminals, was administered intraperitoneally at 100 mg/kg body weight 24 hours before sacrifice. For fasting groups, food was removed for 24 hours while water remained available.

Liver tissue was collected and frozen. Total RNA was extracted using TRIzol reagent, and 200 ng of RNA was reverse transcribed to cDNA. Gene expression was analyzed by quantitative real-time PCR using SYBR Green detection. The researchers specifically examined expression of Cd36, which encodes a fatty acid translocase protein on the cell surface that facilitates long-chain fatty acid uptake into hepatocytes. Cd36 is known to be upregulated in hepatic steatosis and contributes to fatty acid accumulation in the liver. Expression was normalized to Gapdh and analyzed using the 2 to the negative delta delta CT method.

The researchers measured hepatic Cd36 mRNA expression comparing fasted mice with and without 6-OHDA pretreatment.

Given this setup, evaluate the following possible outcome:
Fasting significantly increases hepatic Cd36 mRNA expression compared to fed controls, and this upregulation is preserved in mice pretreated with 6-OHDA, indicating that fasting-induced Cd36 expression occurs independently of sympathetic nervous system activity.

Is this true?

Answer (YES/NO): NO